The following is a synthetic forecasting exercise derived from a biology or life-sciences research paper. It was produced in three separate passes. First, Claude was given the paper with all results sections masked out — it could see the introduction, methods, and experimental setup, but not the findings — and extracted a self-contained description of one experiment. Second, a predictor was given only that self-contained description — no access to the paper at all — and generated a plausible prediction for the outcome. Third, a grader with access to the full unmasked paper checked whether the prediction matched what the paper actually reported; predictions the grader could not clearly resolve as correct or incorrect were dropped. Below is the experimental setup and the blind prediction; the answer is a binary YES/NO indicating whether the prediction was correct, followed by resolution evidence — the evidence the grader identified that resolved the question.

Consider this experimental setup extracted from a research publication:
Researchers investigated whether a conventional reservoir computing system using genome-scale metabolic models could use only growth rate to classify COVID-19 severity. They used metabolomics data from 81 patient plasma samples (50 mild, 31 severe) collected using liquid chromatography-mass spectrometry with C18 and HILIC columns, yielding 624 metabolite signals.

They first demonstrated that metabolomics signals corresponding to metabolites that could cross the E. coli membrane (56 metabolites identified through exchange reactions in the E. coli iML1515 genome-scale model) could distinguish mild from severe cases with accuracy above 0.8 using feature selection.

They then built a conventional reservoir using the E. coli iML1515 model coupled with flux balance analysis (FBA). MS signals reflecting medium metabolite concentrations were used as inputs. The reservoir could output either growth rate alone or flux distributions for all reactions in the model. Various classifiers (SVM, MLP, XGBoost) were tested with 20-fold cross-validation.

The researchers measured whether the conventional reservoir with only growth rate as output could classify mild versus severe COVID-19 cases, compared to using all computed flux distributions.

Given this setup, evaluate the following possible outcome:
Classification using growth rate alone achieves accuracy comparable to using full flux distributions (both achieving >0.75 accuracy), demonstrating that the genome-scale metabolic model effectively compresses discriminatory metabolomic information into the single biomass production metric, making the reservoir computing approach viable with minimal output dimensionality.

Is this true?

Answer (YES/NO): NO